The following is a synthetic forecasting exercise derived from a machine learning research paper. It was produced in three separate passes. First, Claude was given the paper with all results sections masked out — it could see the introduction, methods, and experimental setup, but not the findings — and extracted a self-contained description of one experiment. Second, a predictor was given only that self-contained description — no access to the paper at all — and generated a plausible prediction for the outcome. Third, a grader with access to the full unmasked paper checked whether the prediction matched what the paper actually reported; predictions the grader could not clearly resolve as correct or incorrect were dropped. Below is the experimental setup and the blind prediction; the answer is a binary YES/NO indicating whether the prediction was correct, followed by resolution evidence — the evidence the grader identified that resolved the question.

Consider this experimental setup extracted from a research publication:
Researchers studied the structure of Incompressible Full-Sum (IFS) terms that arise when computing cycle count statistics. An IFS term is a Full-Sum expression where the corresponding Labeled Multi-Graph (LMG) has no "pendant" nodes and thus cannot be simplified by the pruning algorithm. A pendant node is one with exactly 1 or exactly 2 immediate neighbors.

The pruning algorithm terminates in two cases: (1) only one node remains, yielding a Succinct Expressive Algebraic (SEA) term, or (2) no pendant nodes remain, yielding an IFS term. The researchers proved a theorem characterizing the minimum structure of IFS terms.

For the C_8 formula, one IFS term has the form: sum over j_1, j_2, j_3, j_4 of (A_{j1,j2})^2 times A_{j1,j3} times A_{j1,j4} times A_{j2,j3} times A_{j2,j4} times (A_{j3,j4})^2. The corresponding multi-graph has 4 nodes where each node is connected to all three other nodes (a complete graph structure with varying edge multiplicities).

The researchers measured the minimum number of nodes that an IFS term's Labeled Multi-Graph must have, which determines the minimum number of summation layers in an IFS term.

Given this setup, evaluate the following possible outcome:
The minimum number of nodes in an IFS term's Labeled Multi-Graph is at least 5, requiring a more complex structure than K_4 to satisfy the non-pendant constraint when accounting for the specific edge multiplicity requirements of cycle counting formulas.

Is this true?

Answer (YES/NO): NO